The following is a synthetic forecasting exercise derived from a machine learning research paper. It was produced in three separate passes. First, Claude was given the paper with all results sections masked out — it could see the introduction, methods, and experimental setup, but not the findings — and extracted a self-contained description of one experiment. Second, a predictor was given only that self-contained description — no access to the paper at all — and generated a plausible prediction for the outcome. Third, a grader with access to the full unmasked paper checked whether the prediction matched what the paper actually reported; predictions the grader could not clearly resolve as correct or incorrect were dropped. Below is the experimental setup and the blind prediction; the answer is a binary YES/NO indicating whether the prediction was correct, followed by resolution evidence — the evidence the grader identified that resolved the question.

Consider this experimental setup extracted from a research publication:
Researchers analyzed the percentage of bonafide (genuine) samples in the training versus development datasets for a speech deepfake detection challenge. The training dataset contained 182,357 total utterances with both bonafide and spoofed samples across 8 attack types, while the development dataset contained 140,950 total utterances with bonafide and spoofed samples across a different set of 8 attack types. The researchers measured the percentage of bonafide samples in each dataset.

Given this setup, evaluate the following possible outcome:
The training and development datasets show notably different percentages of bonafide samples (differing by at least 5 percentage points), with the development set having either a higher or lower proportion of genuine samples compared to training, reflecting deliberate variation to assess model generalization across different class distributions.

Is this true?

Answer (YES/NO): YES